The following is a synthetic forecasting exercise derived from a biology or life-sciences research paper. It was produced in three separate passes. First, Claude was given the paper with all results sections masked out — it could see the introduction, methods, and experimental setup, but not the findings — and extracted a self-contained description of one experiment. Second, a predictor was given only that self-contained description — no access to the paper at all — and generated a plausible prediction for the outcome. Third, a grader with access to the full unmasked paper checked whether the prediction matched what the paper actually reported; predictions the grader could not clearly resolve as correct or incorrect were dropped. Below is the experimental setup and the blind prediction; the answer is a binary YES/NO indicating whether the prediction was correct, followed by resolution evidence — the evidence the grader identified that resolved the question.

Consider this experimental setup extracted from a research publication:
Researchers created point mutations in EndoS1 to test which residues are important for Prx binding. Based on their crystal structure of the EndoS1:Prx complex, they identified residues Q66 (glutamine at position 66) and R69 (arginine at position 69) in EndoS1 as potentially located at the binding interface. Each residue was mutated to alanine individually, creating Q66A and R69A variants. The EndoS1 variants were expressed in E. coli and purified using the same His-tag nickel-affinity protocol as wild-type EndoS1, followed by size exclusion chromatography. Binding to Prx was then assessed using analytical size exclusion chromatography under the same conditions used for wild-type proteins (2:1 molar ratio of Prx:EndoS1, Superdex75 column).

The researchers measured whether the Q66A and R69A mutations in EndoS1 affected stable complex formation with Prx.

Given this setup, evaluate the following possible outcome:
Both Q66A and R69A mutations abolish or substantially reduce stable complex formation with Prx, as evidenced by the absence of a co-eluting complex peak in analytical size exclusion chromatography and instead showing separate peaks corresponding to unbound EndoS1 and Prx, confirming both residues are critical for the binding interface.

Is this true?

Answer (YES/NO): NO